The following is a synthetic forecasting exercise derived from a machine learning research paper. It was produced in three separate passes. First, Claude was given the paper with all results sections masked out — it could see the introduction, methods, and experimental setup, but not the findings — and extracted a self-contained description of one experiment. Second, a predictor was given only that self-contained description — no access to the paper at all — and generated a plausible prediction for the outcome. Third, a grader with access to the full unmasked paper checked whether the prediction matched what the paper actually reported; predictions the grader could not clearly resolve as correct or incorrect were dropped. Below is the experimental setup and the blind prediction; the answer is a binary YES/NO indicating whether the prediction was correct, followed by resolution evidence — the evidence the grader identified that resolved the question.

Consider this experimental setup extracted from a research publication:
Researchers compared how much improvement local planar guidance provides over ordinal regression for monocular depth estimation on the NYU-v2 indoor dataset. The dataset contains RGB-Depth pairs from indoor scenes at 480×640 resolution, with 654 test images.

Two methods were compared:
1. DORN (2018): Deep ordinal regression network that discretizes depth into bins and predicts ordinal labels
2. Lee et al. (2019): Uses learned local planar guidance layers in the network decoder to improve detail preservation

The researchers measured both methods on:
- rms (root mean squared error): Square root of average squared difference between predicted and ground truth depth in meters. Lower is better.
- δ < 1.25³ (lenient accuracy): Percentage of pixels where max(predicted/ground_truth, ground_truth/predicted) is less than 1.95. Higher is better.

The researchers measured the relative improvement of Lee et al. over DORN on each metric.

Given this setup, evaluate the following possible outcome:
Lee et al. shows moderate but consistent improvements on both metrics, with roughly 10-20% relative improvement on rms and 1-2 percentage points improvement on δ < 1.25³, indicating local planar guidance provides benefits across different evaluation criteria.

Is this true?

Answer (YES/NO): NO